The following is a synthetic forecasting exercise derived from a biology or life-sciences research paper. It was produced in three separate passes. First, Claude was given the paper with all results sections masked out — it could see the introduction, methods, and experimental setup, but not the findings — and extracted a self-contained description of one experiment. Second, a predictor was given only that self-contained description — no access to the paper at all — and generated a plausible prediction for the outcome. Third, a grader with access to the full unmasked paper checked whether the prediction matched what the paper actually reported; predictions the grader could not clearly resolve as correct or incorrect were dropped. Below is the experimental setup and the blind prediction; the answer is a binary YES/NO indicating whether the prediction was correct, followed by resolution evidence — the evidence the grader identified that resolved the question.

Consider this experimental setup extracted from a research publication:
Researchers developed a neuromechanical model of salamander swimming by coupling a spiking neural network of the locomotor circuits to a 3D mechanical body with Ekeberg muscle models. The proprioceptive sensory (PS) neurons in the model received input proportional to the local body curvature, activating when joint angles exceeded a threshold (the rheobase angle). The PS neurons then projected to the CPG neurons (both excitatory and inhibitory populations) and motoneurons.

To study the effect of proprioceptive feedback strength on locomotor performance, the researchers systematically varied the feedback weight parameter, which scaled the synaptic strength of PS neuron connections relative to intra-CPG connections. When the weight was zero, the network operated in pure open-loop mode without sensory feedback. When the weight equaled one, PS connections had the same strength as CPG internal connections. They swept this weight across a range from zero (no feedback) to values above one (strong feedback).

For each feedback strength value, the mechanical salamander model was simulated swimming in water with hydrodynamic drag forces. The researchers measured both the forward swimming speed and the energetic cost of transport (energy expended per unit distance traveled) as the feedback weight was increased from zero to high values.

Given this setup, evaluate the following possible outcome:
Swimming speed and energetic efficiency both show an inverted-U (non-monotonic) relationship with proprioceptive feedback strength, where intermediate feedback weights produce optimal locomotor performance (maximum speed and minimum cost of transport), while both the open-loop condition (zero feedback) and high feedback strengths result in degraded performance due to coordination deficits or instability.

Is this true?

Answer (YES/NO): YES